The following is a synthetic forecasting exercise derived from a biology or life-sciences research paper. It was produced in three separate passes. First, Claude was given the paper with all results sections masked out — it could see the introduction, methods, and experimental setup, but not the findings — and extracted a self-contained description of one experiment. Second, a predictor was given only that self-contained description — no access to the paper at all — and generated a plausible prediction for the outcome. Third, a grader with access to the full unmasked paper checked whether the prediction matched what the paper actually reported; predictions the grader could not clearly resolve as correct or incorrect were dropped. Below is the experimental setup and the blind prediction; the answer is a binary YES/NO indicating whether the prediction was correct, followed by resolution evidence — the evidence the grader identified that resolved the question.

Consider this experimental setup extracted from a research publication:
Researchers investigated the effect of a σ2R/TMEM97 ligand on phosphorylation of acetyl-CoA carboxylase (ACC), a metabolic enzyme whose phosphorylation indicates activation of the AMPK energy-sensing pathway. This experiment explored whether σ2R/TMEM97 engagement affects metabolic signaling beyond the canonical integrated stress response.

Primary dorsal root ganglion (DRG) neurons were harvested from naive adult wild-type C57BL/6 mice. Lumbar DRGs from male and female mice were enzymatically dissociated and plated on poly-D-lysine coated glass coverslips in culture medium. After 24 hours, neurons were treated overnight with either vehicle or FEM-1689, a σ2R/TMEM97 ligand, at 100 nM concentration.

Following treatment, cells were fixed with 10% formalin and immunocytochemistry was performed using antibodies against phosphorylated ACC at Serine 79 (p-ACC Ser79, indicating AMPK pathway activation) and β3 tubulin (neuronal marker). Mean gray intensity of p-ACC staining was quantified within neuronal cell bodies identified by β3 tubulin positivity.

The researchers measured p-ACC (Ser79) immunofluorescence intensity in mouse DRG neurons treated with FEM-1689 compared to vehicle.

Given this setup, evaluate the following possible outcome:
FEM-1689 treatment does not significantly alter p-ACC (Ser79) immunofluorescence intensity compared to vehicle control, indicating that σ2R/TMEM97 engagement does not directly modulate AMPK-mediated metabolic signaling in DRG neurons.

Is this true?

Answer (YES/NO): YES